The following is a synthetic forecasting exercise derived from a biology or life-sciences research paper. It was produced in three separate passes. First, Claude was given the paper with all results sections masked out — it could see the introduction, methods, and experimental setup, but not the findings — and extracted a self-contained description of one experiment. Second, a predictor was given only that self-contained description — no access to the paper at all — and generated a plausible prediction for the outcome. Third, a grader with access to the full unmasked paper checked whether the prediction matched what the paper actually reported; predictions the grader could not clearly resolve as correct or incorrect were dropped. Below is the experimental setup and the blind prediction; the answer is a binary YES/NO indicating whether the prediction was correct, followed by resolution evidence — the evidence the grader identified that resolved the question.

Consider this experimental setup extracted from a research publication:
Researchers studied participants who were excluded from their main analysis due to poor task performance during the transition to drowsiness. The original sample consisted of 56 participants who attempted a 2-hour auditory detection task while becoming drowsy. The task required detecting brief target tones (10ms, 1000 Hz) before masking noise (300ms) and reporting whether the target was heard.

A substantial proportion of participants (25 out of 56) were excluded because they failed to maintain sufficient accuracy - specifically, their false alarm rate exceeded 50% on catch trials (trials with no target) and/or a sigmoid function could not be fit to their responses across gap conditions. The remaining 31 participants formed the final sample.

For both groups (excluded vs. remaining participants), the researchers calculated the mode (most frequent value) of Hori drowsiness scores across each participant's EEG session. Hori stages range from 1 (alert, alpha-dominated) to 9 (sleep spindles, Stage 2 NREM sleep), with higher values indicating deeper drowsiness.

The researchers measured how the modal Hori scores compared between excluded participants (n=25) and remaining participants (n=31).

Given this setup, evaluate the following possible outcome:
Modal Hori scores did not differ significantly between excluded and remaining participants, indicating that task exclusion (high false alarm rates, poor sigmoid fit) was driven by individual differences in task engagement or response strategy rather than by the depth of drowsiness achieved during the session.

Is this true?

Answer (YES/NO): NO